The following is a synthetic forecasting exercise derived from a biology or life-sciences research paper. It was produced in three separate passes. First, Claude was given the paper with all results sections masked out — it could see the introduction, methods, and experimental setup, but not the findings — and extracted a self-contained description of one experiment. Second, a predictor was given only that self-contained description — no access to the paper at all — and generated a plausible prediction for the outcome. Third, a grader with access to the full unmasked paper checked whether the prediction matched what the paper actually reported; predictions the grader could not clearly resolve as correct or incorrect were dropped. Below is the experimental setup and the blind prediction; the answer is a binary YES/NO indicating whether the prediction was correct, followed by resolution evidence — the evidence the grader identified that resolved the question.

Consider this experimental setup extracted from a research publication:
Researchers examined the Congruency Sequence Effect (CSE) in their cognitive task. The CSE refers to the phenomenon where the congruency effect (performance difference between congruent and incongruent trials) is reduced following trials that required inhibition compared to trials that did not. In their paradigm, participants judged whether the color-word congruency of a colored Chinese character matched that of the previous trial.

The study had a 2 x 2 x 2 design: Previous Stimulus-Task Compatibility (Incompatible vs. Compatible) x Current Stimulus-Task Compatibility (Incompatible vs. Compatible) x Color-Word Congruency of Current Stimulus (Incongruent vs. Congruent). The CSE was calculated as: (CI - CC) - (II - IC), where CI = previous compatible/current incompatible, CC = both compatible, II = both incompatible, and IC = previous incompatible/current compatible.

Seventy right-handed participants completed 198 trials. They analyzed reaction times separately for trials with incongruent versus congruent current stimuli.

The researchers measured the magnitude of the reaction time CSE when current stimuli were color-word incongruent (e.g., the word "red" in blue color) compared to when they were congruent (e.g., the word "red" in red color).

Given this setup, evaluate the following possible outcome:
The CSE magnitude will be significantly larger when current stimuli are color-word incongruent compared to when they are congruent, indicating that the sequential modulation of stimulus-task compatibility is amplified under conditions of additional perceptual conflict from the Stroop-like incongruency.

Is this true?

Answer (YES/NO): YES